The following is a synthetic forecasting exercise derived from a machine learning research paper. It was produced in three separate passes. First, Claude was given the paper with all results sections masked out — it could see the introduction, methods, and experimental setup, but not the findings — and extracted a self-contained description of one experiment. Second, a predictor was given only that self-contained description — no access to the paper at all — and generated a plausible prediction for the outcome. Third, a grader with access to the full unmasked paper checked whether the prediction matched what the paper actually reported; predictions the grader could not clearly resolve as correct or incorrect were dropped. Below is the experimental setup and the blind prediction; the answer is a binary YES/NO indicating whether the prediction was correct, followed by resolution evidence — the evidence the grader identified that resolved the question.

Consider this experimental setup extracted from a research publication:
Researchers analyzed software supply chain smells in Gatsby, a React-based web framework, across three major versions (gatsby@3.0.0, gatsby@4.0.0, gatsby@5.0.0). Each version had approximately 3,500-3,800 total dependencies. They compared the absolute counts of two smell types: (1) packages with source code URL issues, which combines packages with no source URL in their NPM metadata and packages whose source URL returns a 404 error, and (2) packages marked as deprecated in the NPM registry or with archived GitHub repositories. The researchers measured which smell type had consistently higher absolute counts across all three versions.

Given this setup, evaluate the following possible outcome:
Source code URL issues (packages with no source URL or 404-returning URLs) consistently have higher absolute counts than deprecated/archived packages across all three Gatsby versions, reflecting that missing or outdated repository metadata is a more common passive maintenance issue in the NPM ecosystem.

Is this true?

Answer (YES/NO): NO